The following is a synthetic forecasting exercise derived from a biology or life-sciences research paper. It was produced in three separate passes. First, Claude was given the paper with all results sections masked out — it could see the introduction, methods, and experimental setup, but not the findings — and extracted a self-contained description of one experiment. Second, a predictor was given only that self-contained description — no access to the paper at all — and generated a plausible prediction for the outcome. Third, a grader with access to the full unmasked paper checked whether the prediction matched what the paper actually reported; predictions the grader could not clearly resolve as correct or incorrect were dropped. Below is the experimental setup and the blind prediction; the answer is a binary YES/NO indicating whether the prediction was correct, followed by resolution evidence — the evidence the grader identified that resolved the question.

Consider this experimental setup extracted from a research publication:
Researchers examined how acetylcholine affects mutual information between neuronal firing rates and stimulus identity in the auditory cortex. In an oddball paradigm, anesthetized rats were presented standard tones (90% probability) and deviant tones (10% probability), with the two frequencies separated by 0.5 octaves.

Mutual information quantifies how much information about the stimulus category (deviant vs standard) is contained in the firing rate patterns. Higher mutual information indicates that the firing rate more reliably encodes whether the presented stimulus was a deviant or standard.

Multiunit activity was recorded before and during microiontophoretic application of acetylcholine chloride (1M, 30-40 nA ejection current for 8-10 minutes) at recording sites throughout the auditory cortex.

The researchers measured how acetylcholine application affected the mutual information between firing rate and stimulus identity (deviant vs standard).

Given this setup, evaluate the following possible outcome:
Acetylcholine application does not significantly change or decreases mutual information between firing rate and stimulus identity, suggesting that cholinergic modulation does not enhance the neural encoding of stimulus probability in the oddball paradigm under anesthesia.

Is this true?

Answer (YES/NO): YES